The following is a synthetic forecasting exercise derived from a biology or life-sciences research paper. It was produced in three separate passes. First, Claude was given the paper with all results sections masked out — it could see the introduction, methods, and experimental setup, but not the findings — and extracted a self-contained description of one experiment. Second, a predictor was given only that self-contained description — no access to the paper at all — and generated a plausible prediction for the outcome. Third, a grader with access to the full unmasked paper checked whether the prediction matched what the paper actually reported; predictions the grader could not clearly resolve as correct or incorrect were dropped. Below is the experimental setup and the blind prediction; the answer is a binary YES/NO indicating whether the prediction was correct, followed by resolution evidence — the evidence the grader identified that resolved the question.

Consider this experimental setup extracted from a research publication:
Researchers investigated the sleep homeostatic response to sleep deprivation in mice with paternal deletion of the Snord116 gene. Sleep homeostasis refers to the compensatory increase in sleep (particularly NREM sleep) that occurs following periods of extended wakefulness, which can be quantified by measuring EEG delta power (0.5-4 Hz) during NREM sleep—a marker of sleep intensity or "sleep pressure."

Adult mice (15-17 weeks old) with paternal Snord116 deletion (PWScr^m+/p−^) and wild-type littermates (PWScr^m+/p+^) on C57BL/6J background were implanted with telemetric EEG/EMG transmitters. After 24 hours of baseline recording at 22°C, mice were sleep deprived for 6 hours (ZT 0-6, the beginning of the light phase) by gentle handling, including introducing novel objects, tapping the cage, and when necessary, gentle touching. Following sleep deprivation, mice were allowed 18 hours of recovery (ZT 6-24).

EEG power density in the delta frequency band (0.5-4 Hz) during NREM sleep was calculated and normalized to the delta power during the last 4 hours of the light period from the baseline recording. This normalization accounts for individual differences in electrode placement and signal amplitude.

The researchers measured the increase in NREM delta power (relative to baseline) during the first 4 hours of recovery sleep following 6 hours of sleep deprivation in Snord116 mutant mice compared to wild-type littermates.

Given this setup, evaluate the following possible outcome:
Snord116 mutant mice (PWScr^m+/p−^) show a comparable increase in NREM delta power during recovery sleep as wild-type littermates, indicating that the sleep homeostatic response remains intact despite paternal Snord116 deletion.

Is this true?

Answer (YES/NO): NO